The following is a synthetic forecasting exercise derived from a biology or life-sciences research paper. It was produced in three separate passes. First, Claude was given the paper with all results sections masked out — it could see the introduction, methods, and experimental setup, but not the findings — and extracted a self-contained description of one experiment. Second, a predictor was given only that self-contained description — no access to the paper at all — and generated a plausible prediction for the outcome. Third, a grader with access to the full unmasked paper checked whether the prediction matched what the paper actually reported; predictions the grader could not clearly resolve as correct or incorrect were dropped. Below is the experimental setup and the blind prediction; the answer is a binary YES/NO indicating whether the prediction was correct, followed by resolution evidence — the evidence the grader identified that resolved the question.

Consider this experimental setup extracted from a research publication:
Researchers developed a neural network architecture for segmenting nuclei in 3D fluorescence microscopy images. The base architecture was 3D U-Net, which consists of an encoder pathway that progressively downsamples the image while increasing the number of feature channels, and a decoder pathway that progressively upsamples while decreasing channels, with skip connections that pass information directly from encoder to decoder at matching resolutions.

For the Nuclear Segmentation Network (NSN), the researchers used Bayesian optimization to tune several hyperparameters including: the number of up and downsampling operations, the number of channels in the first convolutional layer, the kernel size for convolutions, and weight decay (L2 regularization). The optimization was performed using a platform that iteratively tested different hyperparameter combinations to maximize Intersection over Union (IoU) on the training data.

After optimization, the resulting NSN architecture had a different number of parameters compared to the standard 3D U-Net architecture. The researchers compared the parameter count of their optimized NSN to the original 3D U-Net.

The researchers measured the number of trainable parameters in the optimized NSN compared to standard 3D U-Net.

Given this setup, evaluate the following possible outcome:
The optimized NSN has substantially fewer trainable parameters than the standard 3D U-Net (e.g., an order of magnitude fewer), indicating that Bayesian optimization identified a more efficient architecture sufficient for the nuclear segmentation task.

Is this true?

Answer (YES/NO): NO